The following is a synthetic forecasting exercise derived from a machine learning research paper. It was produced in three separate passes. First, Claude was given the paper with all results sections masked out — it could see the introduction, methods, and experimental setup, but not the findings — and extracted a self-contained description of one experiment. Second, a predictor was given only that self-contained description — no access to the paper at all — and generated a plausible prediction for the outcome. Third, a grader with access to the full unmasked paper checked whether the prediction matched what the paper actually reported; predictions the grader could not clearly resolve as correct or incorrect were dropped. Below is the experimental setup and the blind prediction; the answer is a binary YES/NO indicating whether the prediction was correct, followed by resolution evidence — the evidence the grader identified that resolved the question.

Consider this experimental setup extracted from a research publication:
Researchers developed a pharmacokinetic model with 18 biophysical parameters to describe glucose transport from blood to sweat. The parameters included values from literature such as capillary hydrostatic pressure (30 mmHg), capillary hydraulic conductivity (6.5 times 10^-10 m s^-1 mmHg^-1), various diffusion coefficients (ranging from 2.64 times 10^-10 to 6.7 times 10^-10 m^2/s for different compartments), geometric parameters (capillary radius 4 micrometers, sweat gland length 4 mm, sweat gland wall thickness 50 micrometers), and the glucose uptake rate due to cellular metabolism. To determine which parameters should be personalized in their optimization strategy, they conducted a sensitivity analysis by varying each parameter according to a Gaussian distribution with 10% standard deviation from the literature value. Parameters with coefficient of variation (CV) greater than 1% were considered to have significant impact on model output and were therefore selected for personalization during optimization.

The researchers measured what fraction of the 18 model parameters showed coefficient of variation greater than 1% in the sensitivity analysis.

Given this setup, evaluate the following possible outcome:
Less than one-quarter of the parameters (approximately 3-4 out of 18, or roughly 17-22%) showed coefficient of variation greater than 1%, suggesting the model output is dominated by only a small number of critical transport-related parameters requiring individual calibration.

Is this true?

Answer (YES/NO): YES